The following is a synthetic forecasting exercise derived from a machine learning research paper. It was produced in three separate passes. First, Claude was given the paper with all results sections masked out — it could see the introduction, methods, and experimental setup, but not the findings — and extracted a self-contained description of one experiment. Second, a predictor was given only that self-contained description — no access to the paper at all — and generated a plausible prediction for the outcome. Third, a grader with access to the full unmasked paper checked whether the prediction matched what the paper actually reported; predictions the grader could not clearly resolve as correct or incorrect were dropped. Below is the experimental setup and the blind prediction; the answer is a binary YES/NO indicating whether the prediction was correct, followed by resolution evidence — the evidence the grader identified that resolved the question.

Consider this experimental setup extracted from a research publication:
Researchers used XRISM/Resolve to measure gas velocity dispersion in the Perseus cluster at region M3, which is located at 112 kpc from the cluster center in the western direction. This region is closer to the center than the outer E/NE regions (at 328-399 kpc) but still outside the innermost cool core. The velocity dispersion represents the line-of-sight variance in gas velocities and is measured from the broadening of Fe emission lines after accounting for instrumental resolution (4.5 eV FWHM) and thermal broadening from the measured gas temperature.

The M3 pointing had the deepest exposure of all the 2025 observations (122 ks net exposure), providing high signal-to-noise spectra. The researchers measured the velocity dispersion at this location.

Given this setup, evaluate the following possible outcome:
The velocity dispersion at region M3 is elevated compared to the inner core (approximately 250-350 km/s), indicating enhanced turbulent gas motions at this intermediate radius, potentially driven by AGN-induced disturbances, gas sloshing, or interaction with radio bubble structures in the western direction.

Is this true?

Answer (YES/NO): NO